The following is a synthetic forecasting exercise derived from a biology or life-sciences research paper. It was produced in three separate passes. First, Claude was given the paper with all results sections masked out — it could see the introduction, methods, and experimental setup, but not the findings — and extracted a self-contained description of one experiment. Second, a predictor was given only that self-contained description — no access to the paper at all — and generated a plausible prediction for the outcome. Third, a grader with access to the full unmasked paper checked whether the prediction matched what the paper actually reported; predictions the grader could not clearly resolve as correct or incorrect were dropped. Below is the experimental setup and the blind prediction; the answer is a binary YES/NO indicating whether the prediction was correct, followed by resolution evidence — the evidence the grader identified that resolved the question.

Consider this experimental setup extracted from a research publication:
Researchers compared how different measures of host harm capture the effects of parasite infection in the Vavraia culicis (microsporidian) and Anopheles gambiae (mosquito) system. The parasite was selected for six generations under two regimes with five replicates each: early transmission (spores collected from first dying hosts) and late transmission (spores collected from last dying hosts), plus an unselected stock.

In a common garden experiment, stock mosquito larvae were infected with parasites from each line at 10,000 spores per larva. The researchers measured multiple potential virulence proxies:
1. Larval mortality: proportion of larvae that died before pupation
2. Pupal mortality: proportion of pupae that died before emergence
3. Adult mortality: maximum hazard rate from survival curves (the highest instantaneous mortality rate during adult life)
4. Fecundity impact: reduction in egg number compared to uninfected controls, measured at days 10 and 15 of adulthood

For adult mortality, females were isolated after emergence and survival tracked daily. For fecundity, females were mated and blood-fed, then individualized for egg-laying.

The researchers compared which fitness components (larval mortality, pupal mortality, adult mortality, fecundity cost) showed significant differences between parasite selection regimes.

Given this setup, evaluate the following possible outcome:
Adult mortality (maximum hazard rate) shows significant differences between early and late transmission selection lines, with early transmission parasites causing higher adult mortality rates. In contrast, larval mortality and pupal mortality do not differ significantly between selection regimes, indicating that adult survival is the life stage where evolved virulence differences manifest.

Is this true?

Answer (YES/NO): NO